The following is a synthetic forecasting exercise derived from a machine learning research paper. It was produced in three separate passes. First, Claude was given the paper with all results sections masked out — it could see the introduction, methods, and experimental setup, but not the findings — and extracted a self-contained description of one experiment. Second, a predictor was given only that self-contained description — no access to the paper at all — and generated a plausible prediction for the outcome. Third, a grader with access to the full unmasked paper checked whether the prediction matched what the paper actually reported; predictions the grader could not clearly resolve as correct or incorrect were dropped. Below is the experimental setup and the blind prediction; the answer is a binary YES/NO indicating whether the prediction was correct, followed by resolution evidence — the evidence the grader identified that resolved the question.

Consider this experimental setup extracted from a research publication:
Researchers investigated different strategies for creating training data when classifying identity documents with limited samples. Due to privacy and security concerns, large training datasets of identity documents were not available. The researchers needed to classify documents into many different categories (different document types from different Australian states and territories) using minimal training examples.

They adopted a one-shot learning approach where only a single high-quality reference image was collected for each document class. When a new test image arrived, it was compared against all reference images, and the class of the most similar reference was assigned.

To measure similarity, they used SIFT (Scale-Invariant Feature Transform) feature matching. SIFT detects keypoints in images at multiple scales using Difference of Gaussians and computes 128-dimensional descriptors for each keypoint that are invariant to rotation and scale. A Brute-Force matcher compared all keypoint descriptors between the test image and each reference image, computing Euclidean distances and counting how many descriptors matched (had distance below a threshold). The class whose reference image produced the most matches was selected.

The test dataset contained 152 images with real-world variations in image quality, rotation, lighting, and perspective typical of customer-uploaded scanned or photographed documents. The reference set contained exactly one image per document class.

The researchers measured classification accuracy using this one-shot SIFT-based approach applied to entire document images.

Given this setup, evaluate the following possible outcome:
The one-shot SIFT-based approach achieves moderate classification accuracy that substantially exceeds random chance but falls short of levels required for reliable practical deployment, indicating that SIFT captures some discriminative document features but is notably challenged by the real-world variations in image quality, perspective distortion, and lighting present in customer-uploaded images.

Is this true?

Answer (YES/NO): NO